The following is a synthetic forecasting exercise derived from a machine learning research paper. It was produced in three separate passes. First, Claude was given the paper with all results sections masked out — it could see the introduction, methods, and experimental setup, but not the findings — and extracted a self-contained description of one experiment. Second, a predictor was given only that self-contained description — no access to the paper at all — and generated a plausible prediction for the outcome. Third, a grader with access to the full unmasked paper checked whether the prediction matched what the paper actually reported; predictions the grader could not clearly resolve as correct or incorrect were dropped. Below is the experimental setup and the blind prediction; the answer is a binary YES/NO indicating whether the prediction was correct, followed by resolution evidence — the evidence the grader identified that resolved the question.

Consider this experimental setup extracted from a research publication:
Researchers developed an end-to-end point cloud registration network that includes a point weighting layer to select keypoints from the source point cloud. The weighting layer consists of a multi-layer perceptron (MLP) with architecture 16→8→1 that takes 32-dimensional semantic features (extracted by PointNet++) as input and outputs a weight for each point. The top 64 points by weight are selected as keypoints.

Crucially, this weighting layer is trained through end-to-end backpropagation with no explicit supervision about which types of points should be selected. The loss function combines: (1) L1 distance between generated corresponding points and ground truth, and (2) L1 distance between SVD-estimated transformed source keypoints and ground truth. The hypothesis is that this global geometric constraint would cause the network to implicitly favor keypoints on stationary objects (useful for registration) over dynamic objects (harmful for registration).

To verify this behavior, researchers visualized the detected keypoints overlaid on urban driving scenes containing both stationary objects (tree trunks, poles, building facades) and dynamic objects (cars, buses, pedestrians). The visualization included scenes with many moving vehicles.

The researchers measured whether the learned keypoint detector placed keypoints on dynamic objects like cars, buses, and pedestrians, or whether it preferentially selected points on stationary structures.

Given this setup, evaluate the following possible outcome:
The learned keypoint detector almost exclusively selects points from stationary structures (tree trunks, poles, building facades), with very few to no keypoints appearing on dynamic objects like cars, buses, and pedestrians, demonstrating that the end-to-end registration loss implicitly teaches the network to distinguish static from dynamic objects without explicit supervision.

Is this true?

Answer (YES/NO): YES